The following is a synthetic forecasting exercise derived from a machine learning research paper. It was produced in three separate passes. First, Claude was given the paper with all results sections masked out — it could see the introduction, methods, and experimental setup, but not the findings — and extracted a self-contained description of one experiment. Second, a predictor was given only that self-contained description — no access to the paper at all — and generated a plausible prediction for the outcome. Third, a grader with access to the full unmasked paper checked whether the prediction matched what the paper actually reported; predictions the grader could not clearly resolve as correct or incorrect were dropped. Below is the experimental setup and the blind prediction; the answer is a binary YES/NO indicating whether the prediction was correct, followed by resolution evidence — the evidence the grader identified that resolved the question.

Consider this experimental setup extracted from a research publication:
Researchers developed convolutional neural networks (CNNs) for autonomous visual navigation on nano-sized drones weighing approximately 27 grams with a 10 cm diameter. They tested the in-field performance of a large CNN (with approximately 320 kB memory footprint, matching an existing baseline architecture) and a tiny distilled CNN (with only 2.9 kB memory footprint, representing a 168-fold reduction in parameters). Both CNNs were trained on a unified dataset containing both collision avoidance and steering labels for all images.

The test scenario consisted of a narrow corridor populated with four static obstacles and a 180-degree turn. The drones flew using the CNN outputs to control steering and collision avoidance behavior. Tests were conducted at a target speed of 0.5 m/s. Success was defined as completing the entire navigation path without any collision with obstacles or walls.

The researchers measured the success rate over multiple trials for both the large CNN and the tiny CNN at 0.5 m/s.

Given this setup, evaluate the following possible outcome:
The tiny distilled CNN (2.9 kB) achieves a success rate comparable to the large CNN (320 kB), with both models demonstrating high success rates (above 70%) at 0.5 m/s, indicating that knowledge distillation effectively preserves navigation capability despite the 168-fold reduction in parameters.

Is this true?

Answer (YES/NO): YES